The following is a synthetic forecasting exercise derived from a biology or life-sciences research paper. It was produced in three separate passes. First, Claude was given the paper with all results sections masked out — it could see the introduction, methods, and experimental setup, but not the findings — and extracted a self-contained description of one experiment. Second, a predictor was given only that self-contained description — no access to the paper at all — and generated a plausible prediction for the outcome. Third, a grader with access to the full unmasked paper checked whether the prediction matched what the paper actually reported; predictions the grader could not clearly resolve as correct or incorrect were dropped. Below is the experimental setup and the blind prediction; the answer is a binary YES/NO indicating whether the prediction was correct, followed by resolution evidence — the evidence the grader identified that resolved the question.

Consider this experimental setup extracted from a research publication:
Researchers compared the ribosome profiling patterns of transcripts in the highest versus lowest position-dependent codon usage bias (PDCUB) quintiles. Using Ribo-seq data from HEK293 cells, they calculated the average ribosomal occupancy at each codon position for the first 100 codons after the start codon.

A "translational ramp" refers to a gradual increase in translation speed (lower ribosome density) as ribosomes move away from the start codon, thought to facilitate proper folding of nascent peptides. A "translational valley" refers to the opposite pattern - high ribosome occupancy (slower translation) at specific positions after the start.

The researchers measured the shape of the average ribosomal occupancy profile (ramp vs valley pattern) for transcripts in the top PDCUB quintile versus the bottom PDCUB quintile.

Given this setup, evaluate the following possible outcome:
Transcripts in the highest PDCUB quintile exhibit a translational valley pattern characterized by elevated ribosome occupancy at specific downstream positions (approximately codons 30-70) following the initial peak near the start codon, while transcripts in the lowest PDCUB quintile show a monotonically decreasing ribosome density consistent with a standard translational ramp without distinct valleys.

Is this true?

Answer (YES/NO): NO